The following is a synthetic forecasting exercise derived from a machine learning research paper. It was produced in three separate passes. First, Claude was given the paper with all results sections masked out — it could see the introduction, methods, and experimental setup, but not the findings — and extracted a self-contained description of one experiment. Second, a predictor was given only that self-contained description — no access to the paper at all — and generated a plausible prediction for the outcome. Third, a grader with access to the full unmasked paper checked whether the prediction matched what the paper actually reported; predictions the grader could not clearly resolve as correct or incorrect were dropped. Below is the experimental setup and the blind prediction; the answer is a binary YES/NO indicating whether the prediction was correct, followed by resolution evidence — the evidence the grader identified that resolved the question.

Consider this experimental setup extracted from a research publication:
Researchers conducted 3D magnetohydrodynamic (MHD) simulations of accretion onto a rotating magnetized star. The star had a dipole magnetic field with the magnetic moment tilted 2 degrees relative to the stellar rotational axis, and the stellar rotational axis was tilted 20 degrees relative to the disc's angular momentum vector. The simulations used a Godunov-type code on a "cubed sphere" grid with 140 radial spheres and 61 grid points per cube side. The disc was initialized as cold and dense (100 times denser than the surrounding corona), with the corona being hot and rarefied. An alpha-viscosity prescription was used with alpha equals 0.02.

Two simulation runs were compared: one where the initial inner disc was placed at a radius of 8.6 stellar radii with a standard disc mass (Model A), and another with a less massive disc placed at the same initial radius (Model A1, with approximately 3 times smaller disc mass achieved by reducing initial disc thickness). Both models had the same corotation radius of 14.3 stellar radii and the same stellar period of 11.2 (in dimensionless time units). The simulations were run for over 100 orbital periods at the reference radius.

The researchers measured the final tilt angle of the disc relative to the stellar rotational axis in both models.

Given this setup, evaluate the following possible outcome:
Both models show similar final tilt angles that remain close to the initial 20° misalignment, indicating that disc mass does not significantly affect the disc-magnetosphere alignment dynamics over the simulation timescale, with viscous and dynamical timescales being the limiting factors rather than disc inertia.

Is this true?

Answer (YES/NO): NO